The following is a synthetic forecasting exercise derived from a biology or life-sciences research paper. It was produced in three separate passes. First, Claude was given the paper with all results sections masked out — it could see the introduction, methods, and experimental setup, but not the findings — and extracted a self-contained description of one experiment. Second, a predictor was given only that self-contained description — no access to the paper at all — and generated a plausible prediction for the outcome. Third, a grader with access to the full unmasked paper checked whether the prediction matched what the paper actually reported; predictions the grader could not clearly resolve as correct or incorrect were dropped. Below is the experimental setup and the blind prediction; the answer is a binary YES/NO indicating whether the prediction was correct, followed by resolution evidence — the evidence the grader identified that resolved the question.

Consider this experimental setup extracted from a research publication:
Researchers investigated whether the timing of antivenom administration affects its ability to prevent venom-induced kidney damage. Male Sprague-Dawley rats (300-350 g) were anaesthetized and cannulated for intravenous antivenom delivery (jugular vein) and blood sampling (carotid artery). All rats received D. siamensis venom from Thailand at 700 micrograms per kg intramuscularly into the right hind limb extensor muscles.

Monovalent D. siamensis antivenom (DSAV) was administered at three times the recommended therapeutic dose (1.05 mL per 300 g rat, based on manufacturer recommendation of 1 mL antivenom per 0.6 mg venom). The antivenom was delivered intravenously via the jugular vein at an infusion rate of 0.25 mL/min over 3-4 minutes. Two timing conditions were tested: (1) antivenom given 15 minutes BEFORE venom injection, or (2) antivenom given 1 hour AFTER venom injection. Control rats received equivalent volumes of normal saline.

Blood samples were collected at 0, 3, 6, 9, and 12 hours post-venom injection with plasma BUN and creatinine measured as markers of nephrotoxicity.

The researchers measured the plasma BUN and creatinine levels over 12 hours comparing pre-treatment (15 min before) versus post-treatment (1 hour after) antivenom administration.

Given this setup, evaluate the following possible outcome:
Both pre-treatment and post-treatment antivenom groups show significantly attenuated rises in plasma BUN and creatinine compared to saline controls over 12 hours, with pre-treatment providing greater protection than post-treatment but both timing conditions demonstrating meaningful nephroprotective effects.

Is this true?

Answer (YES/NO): NO